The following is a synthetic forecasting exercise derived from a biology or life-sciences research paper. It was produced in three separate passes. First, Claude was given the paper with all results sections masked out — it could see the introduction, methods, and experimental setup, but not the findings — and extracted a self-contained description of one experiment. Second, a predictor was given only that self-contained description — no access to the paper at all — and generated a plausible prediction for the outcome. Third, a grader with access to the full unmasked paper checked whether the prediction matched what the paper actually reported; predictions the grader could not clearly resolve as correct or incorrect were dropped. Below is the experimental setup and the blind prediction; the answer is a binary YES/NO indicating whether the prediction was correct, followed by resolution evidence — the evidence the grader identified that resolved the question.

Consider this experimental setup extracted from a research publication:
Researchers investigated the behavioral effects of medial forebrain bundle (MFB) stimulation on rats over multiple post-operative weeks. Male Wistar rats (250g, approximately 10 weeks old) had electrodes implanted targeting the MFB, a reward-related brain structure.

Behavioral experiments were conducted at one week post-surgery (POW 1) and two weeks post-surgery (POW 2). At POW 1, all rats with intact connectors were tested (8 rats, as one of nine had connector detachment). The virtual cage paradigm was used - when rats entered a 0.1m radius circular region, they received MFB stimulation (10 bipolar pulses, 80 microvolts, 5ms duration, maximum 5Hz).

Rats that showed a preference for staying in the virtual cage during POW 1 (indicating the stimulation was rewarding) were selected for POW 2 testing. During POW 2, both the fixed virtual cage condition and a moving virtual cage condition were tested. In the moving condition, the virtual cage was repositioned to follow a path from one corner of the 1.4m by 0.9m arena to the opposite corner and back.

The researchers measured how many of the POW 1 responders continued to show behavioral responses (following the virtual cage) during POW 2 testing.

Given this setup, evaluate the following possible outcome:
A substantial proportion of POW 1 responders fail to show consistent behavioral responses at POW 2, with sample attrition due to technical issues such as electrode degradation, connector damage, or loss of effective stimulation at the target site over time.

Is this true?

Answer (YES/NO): NO